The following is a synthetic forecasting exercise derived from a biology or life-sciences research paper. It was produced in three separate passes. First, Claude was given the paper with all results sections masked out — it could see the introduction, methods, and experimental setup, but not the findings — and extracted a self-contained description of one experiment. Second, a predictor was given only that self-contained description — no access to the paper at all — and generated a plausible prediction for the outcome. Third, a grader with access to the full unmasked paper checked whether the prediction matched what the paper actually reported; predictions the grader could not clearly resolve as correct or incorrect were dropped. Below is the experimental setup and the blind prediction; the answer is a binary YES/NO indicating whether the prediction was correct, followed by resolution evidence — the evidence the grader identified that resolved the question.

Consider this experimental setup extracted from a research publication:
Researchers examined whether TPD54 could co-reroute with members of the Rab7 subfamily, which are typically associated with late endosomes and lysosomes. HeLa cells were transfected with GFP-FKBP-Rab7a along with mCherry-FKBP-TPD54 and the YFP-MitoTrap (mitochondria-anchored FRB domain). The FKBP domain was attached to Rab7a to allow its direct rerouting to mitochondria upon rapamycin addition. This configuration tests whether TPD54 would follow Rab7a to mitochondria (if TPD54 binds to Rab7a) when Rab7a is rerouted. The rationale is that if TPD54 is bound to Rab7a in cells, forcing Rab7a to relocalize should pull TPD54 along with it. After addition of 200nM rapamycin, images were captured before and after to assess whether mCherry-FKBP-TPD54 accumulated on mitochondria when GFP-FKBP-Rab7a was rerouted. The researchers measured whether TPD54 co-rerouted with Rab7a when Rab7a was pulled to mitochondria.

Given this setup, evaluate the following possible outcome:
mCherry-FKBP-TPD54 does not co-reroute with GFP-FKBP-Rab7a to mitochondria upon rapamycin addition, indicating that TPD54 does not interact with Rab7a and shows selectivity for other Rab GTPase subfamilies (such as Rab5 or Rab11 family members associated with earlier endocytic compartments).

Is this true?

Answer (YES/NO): YES